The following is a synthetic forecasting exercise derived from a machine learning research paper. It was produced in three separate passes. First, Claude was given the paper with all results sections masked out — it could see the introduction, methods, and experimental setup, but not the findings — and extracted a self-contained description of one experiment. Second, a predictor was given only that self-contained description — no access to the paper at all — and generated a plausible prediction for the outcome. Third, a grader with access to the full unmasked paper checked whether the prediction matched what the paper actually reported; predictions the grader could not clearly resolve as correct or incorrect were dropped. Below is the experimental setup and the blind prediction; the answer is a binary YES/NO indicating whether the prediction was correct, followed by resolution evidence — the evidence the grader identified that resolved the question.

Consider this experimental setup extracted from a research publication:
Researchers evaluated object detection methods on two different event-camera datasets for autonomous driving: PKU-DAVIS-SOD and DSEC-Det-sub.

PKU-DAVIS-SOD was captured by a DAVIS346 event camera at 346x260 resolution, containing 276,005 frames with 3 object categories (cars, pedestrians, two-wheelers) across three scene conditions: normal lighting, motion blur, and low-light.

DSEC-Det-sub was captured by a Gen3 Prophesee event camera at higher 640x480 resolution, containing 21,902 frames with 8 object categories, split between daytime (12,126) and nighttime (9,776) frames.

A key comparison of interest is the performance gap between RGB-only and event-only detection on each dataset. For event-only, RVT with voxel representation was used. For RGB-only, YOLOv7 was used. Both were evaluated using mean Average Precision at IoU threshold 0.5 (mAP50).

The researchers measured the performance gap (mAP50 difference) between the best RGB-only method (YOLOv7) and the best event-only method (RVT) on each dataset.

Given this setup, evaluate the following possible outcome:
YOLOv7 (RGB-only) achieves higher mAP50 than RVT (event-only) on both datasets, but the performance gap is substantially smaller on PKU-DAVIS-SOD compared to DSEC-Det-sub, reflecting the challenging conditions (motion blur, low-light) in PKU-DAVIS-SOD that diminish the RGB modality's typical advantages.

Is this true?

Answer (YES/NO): YES